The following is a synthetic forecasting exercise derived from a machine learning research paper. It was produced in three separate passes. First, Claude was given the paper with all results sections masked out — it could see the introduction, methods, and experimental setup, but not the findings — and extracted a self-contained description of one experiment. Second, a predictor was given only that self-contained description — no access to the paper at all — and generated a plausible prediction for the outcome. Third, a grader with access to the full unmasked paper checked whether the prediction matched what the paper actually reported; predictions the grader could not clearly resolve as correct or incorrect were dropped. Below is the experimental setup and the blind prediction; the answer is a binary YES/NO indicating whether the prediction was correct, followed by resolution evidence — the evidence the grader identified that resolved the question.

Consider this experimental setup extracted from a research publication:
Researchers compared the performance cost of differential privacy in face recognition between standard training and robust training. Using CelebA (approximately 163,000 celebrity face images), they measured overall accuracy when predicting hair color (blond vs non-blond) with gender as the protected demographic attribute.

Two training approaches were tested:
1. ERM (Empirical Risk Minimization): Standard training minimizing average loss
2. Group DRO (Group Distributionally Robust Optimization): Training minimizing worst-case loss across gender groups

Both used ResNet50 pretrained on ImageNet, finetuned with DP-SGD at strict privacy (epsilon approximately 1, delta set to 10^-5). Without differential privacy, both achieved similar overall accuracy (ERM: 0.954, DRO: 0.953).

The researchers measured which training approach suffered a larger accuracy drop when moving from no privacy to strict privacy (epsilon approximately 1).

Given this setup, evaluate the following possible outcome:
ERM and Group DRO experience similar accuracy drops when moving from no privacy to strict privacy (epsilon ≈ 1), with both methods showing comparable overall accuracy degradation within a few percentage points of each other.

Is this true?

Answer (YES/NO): NO